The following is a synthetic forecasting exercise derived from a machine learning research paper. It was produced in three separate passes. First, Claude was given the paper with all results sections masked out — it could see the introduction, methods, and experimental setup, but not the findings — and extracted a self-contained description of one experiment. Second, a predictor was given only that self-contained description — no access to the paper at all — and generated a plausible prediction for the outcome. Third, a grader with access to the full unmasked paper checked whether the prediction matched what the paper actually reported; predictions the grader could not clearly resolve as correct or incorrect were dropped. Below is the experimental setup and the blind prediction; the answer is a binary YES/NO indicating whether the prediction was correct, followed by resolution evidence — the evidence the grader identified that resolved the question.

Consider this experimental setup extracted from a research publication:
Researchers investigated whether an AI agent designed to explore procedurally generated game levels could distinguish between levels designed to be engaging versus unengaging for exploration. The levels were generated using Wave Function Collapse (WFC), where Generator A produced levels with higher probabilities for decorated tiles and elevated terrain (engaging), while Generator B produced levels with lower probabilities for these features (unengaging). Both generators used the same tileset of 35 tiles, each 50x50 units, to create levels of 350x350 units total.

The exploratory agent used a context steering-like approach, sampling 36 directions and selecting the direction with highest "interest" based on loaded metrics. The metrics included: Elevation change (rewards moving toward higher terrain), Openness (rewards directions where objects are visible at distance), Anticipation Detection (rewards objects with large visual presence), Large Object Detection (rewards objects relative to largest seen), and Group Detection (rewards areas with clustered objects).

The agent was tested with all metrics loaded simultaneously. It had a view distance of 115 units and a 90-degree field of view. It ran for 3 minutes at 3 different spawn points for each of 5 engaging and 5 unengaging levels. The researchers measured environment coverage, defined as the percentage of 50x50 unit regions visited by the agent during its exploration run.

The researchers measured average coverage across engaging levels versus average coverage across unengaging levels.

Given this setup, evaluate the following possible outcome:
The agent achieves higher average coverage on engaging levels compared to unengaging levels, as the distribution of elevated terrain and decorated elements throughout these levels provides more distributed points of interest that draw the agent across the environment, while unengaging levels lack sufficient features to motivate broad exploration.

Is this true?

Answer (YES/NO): NO